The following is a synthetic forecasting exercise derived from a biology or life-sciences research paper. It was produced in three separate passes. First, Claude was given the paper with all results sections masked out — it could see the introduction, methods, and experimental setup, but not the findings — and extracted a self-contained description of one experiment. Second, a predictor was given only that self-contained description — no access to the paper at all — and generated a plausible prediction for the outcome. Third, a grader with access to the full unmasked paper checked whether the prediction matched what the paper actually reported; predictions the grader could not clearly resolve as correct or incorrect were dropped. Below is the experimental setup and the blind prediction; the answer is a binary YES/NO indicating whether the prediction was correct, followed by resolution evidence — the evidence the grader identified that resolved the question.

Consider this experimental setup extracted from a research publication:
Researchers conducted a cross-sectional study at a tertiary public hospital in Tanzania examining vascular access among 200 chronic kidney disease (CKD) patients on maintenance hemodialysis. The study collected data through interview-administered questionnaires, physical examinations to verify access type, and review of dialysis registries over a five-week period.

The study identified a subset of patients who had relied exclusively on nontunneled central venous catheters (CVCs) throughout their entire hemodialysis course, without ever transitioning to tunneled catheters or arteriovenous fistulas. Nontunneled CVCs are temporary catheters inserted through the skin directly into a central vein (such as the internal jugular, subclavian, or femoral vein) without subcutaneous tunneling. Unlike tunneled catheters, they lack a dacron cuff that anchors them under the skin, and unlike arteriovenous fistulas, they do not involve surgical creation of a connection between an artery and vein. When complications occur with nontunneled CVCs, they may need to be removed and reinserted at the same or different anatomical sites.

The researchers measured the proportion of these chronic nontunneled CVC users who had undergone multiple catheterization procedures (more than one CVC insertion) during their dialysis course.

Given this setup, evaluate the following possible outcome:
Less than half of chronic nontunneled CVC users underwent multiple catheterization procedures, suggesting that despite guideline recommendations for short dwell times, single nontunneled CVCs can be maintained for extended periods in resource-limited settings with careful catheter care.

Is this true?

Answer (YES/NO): NO